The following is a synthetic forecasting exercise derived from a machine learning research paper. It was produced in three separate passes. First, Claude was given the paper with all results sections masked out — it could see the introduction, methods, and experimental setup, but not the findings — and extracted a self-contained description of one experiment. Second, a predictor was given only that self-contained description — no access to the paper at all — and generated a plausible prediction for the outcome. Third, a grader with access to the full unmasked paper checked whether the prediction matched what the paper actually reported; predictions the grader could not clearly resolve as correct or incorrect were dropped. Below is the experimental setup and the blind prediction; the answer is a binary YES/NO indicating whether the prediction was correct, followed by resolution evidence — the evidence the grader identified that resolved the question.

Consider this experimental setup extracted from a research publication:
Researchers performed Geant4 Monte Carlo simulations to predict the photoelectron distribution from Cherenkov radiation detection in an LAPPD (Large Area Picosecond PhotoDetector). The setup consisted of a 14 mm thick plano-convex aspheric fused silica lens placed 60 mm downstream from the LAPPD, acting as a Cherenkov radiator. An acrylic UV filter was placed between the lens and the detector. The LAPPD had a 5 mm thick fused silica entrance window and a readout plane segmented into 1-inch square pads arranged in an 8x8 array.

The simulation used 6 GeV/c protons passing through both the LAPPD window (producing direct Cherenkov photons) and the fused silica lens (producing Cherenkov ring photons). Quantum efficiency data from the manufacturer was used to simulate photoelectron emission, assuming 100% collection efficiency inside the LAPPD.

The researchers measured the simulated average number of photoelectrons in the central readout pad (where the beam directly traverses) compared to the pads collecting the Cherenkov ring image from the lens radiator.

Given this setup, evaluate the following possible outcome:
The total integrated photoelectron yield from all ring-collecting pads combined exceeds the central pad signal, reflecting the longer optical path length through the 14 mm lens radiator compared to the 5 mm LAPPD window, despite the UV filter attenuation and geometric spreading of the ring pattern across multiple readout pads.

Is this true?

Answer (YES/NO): NO